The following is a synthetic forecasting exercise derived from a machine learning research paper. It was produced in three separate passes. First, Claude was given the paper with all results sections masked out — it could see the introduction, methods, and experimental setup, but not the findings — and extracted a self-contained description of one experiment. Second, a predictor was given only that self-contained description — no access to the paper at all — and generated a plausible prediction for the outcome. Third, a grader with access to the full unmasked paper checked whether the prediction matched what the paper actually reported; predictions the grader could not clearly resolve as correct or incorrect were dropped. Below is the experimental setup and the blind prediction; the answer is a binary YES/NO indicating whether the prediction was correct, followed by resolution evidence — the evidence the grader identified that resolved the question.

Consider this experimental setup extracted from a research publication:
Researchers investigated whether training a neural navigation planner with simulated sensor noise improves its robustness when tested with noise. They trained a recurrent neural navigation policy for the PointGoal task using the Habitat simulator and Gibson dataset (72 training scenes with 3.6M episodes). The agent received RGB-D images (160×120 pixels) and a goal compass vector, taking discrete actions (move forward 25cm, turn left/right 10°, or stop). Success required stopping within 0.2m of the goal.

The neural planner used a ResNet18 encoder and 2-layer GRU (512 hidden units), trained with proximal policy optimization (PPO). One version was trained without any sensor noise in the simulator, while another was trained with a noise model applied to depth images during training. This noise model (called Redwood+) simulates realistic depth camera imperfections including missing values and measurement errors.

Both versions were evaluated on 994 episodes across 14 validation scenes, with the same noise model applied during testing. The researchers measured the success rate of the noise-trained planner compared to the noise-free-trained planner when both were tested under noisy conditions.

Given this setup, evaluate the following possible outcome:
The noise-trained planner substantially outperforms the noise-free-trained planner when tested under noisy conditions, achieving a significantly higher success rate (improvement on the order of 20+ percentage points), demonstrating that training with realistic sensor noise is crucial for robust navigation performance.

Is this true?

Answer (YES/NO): NO